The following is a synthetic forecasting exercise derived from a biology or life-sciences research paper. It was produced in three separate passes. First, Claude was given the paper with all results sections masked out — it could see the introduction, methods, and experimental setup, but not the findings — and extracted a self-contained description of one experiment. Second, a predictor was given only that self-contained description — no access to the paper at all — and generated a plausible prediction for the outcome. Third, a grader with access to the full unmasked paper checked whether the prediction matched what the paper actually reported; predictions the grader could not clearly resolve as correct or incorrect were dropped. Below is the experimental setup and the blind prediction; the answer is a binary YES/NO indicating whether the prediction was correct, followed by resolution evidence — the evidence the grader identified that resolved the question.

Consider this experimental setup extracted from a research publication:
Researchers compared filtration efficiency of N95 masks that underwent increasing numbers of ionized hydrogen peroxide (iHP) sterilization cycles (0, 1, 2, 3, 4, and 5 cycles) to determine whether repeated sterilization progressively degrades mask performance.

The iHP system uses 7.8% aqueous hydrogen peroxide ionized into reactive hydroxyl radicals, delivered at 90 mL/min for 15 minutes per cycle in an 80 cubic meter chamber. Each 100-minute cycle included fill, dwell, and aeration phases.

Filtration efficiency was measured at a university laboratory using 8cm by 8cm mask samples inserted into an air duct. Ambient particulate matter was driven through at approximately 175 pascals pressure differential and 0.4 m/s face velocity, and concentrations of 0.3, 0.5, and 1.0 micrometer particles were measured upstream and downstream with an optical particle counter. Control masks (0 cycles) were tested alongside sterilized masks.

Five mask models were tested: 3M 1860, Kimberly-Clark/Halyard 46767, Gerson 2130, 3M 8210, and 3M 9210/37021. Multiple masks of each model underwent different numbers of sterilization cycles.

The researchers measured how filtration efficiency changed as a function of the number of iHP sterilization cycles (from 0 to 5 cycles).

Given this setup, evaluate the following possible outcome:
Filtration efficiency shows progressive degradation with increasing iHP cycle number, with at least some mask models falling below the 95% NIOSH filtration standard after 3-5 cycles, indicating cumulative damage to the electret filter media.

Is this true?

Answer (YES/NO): NO